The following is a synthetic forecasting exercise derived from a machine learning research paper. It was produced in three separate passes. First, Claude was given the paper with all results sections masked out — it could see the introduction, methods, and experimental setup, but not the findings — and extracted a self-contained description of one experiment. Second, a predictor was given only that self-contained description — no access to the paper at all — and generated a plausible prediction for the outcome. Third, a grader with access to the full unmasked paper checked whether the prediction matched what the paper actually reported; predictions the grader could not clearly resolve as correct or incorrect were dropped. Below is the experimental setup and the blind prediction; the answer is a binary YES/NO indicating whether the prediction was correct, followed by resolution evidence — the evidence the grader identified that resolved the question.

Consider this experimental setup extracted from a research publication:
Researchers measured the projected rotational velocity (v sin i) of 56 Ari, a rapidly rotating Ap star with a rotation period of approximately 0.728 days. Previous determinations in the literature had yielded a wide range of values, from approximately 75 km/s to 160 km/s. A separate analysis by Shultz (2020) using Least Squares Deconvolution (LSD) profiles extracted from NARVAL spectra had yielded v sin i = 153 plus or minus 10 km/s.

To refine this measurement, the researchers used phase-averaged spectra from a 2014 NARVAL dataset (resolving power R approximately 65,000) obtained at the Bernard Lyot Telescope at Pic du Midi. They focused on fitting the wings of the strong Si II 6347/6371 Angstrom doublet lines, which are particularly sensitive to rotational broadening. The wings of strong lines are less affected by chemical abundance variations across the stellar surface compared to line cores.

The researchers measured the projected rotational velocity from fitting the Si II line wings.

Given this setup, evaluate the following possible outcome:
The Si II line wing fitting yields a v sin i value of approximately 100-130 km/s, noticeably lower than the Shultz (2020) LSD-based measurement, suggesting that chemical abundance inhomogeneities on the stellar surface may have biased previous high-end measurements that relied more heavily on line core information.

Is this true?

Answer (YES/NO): NO